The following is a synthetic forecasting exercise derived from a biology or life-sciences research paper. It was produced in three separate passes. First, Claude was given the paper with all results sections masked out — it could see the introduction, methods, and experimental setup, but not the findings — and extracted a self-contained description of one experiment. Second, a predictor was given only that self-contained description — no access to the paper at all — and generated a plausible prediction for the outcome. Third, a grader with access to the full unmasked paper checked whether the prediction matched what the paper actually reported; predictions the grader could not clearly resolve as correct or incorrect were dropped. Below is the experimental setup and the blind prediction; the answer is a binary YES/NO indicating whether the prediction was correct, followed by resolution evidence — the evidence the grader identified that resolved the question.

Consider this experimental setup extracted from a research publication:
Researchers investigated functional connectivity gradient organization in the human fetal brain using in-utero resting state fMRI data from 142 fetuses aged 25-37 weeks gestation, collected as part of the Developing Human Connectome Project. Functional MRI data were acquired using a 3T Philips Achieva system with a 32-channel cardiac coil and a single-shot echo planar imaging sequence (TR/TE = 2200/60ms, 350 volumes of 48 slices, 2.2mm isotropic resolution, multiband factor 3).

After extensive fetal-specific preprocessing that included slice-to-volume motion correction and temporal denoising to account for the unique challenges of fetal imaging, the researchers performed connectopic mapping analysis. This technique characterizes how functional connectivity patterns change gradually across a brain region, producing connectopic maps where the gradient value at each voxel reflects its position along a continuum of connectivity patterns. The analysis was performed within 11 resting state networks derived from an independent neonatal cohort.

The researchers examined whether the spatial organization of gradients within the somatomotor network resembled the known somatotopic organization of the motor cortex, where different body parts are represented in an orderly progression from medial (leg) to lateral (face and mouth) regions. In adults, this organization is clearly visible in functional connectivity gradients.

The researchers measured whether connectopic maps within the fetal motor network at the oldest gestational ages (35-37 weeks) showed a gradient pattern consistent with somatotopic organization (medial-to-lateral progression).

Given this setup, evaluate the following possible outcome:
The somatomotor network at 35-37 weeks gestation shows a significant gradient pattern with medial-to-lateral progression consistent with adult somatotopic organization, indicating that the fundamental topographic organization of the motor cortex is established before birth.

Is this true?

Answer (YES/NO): NO